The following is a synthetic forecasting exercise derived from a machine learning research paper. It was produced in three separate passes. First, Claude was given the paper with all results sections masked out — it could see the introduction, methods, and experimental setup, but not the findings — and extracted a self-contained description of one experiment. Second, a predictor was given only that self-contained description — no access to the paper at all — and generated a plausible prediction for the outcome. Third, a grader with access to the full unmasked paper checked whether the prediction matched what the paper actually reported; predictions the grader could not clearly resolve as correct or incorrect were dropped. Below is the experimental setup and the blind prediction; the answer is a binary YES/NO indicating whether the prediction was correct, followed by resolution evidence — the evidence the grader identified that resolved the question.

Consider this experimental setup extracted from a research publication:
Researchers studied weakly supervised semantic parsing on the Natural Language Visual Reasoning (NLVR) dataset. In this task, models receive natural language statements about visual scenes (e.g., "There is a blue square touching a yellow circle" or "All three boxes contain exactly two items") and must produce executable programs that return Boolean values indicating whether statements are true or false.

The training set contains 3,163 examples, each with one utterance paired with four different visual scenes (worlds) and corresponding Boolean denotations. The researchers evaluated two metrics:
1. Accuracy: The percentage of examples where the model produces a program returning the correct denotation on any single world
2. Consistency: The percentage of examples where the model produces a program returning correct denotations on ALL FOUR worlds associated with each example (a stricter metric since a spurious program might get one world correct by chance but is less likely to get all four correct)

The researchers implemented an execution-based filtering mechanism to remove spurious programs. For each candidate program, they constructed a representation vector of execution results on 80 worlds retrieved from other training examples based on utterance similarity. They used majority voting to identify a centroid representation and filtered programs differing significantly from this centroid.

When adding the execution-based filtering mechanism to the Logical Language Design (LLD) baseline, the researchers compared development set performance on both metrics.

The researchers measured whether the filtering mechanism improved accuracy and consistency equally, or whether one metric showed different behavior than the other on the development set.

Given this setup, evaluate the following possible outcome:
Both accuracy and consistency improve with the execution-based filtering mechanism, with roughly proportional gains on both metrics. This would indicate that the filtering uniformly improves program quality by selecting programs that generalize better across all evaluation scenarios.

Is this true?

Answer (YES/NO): NO